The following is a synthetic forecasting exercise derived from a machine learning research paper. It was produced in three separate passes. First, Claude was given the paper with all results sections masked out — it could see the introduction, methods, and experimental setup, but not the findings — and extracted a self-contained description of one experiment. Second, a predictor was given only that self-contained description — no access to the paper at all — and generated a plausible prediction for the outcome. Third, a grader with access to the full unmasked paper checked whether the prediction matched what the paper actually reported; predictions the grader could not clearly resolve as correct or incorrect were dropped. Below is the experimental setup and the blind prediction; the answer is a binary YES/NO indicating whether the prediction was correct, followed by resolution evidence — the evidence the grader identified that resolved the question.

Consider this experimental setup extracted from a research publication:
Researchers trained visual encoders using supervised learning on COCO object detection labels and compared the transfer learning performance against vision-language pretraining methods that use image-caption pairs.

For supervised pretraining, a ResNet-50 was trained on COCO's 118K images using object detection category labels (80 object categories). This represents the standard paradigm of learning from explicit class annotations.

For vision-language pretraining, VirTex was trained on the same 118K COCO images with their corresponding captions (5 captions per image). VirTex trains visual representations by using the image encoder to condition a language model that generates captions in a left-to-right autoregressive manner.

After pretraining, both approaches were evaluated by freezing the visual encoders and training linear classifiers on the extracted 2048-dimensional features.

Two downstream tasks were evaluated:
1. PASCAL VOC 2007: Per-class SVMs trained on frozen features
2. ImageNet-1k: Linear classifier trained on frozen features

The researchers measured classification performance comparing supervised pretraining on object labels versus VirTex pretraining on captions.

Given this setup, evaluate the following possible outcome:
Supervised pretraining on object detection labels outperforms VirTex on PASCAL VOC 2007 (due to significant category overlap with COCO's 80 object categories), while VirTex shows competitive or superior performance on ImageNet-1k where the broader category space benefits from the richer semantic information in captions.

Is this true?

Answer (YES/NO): NO